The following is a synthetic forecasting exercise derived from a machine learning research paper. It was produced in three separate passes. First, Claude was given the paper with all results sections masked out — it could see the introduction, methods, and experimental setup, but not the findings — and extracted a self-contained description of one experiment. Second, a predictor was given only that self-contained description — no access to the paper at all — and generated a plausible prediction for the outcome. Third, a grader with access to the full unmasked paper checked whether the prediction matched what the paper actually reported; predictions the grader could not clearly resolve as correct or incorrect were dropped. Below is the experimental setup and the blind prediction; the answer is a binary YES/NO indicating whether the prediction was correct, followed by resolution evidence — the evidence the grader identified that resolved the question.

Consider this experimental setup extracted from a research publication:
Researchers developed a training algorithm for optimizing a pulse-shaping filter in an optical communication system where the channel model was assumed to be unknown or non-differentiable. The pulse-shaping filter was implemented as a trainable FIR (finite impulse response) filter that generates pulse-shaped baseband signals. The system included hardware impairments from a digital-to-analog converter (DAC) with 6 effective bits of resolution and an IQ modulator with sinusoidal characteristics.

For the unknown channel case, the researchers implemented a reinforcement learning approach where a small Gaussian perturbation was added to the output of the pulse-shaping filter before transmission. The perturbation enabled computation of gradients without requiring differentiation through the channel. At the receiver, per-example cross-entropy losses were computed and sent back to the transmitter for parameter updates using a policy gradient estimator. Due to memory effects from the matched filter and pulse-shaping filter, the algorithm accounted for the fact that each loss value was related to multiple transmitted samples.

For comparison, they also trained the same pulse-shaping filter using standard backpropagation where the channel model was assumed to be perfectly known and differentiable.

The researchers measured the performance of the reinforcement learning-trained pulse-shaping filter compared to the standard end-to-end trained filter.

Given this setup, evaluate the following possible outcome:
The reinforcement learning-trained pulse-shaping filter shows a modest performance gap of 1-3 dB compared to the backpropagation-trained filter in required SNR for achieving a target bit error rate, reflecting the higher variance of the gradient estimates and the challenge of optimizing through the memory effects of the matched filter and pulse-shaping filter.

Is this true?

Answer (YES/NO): NO